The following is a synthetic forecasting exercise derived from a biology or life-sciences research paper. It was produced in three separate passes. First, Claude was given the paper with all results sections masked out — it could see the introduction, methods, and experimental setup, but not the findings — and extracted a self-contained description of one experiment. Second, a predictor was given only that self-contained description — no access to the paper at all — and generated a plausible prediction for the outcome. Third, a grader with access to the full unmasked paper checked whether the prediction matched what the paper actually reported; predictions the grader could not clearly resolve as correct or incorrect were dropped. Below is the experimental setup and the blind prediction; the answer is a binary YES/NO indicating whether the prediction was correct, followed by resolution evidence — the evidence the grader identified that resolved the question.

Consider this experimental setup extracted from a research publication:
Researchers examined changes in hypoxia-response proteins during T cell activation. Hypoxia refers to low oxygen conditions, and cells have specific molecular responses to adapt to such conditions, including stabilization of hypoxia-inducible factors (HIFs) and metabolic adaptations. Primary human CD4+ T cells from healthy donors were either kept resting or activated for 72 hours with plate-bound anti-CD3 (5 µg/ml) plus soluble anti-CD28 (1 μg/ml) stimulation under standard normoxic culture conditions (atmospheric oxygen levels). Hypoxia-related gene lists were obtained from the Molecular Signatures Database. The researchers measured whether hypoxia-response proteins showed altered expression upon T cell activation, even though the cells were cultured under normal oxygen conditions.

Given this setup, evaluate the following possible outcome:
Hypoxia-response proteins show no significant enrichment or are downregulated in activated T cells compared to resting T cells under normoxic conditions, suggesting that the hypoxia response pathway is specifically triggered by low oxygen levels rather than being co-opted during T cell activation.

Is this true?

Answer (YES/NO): NO